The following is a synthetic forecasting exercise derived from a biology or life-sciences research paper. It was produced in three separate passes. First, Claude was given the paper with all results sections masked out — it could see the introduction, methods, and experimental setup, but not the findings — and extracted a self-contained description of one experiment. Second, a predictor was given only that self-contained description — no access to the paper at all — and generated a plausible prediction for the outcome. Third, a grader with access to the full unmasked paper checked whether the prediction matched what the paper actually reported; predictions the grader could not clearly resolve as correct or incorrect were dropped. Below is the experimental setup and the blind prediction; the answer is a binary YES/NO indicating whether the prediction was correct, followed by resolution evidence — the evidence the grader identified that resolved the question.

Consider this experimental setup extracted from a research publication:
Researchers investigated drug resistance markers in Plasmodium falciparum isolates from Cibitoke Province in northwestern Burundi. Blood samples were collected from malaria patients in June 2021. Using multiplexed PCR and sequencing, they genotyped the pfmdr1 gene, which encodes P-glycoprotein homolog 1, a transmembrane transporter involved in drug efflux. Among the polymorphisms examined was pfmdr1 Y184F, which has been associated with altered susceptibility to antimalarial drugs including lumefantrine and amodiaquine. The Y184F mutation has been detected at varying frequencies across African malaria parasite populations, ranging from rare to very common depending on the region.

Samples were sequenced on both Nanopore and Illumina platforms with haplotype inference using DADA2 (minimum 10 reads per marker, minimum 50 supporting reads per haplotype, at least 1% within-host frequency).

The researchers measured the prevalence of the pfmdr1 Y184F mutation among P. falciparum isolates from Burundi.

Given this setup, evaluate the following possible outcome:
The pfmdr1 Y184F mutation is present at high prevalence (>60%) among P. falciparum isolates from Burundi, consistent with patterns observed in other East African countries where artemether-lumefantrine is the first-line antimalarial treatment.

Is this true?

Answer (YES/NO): YES